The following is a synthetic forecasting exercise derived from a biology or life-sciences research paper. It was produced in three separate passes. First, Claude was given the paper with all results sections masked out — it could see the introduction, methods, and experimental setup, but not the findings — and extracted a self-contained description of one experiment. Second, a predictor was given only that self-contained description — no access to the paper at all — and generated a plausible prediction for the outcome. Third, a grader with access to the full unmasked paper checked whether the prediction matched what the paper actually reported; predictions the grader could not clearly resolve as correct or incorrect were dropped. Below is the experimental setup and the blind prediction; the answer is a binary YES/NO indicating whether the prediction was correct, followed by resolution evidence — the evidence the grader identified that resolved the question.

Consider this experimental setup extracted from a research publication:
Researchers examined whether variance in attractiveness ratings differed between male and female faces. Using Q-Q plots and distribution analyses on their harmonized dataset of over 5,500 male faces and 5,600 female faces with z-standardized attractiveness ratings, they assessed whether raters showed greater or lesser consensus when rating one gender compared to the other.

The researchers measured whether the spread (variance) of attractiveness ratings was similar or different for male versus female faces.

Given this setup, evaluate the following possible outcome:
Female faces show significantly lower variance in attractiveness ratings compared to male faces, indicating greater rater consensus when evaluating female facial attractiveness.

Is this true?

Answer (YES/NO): NO